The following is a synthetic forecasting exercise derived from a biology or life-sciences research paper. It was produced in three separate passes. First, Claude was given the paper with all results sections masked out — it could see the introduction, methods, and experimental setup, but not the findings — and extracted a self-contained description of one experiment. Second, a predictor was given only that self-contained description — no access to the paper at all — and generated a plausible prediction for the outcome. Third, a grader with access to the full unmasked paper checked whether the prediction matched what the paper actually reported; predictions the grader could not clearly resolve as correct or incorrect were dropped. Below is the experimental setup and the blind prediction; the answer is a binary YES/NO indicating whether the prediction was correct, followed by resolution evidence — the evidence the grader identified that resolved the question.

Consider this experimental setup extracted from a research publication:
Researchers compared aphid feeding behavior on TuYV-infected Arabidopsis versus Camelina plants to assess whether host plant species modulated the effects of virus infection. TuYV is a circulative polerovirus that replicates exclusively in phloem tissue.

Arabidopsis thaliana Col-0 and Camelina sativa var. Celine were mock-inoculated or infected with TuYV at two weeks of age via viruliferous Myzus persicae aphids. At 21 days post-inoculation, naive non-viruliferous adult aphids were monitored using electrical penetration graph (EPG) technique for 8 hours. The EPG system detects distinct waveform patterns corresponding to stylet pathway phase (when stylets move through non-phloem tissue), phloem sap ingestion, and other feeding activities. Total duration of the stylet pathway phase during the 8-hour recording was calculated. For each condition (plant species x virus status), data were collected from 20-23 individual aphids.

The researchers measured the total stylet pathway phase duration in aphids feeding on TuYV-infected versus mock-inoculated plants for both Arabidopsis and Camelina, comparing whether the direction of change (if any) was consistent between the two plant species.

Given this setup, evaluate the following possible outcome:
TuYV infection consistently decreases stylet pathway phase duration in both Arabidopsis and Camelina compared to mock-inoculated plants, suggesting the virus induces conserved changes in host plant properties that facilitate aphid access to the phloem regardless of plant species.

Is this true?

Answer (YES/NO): NO